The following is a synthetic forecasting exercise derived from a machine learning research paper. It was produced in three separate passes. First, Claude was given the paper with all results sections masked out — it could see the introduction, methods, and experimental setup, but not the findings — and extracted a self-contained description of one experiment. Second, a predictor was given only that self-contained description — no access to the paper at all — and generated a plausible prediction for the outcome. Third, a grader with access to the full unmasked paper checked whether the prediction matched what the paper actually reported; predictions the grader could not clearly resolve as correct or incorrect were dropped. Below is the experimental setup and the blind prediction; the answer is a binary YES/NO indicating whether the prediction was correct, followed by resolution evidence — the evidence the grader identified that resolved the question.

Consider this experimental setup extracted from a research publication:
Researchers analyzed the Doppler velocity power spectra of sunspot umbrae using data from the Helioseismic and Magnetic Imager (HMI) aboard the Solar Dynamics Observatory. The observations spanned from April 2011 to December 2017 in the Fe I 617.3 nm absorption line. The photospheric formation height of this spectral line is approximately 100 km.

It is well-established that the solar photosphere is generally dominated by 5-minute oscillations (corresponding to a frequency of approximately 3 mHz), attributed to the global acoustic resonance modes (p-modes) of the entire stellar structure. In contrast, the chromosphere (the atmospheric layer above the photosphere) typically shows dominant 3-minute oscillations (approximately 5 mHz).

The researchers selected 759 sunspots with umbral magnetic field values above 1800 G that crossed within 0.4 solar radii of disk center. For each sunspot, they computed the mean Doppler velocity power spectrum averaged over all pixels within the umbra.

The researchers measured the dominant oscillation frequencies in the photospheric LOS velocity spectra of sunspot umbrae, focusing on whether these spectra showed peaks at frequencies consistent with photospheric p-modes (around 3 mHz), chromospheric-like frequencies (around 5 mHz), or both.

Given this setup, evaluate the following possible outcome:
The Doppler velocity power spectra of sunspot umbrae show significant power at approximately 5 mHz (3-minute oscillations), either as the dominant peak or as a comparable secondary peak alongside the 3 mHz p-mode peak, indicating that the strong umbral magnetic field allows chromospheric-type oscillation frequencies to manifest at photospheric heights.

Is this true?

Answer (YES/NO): YES